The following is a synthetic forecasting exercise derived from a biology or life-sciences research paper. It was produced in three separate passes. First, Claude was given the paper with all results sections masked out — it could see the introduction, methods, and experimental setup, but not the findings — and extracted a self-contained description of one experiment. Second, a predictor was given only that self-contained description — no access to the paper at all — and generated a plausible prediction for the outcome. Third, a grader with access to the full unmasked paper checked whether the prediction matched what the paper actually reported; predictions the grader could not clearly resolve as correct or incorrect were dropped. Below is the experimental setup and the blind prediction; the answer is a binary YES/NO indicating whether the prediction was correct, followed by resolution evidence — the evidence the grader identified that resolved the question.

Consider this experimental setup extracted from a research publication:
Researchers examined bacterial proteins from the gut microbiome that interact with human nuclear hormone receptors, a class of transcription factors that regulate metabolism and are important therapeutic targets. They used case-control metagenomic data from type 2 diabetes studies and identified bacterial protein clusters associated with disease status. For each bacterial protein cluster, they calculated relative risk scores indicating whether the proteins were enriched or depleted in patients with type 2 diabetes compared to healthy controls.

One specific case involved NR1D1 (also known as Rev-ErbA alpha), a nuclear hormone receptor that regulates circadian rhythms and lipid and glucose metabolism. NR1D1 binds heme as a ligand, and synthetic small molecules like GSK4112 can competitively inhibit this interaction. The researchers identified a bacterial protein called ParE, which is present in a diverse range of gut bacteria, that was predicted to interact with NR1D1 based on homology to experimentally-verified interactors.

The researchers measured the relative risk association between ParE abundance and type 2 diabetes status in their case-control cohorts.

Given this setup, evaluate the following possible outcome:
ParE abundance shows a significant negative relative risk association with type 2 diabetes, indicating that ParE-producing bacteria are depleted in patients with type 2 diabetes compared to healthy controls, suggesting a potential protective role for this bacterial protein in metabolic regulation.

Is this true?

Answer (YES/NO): NO